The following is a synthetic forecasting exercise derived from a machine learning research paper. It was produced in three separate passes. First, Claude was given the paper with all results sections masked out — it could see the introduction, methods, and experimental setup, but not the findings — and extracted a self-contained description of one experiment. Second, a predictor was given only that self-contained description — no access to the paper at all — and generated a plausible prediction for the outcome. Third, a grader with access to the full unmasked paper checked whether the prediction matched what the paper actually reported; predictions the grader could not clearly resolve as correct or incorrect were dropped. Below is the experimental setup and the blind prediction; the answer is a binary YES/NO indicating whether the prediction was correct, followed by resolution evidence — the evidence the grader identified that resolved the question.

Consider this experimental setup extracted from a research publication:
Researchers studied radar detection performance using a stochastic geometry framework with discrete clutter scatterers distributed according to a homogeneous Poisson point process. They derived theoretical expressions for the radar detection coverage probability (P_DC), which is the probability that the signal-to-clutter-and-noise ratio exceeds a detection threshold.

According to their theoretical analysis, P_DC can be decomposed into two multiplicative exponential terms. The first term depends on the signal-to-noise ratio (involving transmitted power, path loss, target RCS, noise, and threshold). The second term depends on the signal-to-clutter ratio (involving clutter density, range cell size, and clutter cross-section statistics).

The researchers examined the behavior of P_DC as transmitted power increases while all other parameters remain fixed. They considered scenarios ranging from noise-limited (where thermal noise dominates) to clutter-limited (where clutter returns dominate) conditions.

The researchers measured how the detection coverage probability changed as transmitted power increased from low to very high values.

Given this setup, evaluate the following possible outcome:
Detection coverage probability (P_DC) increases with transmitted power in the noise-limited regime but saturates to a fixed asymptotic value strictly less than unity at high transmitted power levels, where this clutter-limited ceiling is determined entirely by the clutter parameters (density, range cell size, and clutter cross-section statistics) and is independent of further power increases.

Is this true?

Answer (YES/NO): YES